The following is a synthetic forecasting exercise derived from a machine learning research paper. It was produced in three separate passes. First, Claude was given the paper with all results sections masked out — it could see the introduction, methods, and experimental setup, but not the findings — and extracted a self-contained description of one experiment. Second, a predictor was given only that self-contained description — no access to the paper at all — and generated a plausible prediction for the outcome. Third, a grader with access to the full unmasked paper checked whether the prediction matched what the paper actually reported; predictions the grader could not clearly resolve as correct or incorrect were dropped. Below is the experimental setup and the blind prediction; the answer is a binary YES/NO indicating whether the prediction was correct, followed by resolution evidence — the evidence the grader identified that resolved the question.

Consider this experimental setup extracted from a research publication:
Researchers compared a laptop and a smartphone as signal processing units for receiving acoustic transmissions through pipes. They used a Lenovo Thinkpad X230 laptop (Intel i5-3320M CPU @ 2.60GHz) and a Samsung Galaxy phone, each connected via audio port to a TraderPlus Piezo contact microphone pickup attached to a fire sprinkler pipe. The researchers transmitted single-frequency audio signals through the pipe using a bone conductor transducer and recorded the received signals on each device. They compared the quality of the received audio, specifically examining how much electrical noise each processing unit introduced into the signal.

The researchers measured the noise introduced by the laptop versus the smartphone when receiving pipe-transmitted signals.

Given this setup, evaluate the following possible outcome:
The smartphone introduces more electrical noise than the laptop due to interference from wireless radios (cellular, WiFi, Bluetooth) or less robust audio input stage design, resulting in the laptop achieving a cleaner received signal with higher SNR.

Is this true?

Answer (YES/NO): YES